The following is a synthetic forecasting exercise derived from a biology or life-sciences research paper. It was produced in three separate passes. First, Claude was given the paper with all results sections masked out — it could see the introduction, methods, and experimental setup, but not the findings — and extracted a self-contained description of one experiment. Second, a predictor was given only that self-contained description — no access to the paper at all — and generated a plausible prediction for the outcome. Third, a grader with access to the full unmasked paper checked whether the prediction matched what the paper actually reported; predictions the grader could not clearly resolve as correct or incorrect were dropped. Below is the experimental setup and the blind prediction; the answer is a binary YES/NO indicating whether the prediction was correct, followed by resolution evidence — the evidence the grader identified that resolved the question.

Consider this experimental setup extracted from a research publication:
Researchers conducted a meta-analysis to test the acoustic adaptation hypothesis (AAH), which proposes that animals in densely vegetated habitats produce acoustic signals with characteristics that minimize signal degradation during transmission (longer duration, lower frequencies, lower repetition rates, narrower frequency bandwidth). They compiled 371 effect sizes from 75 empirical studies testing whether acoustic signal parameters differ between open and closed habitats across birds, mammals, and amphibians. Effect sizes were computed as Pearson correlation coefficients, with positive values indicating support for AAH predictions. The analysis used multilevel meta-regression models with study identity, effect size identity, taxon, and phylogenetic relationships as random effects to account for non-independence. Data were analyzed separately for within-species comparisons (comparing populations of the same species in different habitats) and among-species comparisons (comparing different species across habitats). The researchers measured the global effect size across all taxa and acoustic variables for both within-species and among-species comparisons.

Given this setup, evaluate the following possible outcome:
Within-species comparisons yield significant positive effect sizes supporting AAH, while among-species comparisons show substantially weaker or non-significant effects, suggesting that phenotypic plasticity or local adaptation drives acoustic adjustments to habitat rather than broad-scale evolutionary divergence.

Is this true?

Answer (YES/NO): NO